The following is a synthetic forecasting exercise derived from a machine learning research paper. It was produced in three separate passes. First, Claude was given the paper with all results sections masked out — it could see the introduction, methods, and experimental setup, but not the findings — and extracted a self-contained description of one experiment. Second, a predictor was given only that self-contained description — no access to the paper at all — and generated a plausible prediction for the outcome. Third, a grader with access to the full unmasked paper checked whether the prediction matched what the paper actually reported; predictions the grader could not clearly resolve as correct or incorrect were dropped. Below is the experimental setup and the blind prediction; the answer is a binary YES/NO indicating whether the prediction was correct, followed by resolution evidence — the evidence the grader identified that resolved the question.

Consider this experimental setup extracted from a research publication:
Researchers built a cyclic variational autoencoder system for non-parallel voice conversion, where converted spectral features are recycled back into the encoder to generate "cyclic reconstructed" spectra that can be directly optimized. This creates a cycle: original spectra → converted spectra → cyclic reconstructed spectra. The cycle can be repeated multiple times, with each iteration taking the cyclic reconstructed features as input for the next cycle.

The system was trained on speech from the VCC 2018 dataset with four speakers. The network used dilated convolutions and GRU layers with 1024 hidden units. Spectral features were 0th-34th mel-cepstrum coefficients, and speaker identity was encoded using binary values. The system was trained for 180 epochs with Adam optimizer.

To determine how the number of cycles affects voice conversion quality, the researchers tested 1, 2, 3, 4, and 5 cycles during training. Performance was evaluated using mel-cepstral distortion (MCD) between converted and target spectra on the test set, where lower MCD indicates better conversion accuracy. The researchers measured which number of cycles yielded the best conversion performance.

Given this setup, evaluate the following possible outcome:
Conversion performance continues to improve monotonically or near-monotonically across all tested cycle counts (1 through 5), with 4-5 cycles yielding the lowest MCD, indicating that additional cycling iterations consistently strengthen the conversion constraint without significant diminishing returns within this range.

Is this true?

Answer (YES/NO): NO